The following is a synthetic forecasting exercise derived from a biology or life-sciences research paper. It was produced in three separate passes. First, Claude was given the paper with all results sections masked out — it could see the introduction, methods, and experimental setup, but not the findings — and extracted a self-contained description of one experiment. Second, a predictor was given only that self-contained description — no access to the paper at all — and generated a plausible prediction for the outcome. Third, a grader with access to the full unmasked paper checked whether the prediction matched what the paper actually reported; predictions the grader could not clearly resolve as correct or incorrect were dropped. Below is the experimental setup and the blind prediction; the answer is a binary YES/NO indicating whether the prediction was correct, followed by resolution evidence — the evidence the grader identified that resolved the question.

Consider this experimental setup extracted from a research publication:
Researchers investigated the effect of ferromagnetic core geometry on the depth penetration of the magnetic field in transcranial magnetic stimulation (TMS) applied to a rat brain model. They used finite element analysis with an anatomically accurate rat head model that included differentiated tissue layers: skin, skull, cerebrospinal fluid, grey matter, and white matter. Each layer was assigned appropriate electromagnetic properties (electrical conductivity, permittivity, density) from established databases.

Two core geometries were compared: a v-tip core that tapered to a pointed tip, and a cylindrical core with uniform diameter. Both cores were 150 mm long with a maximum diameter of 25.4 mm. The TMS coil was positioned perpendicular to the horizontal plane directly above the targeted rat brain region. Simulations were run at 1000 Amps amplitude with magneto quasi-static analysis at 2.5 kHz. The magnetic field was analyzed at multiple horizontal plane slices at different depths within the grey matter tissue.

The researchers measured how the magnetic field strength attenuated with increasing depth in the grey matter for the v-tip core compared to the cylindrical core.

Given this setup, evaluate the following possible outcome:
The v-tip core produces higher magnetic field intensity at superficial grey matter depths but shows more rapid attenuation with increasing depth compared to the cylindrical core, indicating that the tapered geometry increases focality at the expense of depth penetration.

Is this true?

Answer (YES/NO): YES